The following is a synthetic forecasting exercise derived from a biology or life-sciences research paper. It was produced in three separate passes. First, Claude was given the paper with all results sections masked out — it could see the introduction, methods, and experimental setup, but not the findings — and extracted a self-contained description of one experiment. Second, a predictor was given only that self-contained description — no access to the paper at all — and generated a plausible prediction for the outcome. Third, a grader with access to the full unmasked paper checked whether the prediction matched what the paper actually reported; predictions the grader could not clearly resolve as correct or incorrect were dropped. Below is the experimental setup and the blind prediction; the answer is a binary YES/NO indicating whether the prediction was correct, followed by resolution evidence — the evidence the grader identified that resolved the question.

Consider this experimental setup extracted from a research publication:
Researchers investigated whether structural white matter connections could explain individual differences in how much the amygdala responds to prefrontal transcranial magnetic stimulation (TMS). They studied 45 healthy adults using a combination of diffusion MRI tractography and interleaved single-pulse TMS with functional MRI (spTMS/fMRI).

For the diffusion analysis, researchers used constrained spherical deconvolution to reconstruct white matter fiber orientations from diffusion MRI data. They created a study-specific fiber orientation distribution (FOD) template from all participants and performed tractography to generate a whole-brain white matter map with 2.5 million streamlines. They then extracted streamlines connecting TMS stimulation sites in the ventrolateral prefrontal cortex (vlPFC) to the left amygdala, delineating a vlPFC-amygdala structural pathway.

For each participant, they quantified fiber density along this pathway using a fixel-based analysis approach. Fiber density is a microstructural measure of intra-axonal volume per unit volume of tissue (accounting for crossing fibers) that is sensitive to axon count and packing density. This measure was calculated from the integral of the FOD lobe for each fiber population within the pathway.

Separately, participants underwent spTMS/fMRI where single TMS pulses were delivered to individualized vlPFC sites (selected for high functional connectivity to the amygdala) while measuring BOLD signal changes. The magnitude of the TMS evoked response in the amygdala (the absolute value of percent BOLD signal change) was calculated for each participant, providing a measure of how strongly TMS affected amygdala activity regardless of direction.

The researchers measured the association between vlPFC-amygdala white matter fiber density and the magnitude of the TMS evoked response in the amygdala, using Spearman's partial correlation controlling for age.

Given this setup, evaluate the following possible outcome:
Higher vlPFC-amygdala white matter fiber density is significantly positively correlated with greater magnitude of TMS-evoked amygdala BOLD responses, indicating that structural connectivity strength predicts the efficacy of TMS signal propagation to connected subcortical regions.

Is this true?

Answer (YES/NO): YES